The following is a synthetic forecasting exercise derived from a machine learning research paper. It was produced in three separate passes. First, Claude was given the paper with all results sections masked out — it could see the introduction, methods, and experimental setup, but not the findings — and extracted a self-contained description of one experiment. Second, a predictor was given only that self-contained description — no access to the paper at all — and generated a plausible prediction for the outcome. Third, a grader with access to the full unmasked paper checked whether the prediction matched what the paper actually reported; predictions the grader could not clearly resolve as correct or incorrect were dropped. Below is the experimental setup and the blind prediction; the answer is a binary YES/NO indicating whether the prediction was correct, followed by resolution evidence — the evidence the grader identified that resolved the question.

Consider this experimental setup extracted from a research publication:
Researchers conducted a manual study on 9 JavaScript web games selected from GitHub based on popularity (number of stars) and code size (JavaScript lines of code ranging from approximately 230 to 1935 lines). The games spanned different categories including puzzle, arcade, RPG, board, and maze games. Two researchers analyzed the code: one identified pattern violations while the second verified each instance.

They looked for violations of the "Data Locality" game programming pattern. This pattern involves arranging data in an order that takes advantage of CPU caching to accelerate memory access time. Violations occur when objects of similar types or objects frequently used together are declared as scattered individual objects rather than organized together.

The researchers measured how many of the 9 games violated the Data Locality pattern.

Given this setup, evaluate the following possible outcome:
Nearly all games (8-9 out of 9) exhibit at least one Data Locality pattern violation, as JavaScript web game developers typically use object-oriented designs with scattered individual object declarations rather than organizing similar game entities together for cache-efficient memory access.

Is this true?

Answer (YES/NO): YES